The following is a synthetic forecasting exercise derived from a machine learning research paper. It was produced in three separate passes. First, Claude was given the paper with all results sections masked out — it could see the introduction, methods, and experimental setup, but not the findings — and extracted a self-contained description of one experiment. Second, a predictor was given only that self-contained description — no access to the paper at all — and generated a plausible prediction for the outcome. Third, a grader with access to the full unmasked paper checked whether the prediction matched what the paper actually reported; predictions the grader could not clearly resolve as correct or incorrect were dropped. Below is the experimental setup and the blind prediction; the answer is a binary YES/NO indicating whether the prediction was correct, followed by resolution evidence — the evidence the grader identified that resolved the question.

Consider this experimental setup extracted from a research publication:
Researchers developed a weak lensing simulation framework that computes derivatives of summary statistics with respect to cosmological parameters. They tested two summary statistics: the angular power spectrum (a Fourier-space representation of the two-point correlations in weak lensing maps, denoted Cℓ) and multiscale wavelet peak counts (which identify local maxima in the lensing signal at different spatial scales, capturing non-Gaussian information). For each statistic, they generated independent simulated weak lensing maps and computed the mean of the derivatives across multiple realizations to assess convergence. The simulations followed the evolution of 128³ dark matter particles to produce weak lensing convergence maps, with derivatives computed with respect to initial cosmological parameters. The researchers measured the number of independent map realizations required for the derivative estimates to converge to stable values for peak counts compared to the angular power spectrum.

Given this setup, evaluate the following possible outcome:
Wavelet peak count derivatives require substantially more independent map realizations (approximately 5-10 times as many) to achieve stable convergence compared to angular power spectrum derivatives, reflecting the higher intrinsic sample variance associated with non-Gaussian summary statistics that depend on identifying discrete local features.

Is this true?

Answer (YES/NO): NO